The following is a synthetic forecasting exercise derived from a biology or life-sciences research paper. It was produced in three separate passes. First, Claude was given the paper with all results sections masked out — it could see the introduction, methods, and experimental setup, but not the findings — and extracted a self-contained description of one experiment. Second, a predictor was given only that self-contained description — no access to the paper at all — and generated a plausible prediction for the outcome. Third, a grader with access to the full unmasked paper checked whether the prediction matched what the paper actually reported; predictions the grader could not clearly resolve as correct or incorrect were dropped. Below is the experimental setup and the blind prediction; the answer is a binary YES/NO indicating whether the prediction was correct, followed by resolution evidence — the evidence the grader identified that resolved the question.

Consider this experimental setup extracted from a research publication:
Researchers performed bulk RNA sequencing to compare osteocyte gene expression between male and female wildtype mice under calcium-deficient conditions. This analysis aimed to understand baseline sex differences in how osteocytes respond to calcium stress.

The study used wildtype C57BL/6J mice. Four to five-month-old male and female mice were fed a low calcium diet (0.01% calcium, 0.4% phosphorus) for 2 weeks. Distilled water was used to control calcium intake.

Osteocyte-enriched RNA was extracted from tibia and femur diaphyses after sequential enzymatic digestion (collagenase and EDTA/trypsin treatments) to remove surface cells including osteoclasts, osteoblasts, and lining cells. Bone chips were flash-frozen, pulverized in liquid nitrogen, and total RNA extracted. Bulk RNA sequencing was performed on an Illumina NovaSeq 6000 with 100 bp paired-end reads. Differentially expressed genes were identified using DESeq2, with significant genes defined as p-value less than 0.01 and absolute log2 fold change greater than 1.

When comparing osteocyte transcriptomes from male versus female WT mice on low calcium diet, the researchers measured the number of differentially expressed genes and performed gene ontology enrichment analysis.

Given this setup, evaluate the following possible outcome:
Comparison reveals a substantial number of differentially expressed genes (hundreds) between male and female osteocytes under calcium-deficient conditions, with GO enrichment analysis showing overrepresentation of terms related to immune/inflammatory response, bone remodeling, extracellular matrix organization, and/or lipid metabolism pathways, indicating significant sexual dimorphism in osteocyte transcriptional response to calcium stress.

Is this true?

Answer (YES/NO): YES